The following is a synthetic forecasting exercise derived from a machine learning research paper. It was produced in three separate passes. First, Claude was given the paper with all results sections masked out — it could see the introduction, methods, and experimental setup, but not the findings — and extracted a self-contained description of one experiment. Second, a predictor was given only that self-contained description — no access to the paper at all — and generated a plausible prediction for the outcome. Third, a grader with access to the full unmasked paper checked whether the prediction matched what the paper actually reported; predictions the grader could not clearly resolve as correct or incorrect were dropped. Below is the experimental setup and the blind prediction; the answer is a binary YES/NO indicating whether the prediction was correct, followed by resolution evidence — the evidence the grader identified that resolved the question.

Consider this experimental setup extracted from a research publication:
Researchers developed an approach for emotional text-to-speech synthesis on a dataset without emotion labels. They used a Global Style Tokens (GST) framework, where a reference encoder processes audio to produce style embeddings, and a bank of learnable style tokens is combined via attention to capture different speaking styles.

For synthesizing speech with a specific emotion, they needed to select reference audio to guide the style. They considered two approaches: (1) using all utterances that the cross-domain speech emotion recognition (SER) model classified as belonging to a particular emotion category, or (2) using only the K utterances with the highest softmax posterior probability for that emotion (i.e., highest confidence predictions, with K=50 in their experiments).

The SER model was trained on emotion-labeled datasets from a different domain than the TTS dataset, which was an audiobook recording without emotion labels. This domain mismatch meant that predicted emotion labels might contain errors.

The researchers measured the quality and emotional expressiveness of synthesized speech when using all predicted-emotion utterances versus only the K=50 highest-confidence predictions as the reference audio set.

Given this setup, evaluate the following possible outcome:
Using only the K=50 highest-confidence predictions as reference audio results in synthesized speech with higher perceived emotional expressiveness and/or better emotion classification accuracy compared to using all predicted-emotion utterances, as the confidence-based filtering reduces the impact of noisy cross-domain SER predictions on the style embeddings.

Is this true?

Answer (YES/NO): YES